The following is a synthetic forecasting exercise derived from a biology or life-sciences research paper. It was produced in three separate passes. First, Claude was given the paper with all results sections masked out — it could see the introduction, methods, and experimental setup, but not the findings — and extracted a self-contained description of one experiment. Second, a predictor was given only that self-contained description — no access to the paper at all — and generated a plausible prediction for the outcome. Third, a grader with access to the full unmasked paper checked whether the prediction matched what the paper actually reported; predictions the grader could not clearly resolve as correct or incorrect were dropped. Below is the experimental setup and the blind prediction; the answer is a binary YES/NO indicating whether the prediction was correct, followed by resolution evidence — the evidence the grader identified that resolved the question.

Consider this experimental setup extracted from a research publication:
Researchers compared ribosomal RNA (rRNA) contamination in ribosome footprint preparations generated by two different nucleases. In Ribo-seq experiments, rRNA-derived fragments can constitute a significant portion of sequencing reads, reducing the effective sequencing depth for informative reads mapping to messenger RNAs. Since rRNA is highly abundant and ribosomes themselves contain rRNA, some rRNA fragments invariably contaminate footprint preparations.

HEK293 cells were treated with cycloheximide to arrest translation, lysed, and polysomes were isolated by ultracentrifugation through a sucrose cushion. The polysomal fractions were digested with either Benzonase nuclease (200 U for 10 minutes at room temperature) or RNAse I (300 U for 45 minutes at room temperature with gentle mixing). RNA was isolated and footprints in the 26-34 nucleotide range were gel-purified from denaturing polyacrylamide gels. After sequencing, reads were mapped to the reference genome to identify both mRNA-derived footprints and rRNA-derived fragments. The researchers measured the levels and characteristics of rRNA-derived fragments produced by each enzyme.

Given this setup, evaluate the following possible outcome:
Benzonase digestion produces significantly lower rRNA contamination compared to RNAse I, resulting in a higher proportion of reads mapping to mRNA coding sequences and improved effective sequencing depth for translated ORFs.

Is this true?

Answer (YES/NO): NO